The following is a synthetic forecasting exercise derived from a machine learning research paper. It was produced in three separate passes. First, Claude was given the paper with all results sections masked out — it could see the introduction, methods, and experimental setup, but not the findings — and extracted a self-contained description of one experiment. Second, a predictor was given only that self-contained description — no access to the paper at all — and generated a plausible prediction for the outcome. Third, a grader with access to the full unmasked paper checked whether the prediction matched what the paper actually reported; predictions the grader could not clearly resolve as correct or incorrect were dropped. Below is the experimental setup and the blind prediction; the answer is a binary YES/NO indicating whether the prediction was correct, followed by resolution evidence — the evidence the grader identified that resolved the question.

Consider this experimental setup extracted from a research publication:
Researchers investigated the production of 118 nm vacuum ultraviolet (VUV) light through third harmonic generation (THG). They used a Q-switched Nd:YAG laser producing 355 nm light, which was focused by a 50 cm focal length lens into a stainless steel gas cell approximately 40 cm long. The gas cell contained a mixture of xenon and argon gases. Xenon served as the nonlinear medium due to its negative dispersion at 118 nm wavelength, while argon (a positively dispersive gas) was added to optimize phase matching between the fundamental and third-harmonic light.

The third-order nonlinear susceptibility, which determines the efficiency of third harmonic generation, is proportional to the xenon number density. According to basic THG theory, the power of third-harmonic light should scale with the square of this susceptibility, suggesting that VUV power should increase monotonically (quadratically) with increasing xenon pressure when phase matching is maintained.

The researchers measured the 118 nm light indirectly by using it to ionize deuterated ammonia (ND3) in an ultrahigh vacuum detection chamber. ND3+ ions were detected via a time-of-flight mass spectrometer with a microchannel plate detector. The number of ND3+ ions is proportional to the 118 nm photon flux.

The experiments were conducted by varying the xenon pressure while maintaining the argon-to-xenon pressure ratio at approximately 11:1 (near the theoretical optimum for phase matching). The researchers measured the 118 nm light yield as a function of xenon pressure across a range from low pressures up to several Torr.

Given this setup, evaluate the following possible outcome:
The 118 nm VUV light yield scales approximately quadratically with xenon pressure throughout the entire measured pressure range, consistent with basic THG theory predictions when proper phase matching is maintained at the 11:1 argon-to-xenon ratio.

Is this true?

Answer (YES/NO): NO